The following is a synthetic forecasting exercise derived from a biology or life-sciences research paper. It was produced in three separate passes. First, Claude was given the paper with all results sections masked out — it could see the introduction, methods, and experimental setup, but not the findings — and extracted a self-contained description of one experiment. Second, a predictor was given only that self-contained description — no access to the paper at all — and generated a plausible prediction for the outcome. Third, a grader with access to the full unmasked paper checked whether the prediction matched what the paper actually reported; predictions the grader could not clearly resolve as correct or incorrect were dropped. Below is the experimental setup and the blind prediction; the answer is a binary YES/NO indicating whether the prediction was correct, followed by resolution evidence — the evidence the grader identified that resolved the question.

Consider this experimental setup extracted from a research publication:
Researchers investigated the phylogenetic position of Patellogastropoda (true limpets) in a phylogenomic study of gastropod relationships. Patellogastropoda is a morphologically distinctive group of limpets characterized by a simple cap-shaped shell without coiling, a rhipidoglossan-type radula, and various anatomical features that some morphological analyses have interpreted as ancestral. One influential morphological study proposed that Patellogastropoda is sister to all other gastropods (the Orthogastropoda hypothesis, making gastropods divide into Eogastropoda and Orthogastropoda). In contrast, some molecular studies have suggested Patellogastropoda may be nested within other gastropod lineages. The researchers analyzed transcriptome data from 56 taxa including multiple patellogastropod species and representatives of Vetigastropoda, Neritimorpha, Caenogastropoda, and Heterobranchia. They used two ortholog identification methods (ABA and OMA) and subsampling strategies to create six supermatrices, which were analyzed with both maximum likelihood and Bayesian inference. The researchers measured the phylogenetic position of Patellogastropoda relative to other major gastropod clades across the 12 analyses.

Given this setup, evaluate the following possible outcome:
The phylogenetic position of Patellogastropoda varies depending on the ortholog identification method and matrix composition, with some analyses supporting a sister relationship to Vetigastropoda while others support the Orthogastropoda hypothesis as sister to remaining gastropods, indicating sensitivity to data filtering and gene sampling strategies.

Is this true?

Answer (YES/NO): NO